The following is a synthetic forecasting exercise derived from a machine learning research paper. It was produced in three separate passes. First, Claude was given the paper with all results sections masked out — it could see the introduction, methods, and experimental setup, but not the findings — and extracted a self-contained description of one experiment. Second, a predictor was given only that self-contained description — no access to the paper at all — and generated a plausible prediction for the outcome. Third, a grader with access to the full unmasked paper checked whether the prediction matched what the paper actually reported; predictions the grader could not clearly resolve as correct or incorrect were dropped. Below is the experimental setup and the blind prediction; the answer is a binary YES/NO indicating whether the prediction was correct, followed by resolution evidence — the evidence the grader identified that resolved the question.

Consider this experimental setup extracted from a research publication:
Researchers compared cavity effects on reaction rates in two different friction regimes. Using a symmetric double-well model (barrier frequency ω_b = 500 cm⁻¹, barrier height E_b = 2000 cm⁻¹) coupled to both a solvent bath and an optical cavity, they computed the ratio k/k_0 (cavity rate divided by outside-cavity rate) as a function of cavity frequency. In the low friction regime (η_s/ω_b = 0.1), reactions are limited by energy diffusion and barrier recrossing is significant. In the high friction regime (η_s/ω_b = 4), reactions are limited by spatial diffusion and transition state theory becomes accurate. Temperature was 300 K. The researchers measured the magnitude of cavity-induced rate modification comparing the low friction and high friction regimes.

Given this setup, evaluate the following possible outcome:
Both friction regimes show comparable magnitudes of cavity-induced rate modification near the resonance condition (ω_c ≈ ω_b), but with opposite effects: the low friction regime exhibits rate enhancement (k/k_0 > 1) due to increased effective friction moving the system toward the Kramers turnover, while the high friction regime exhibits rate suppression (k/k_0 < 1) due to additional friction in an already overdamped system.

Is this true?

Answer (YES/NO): NO